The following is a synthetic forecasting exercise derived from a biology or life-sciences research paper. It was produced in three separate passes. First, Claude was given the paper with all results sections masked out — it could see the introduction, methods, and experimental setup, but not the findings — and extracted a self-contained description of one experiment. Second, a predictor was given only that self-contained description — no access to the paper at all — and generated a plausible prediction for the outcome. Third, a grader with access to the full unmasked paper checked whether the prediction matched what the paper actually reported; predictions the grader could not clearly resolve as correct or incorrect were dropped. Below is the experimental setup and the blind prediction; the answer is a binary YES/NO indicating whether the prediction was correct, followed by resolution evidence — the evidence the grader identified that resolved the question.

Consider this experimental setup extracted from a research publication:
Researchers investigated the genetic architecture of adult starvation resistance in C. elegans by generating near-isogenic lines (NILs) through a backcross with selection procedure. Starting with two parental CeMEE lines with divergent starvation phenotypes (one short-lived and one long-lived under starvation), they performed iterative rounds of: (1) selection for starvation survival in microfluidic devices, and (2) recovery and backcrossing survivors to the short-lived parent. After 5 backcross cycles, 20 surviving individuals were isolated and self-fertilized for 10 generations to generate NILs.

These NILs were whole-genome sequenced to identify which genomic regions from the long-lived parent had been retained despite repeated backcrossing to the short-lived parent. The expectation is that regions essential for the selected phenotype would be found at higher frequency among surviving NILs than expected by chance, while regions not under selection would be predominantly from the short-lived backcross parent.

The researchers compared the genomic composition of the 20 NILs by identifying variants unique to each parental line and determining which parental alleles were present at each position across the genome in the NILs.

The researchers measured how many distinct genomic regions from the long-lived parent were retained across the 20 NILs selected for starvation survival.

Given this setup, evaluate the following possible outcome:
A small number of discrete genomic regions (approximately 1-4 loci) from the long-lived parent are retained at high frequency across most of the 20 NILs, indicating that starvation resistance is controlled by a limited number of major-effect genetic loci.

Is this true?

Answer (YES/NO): YES